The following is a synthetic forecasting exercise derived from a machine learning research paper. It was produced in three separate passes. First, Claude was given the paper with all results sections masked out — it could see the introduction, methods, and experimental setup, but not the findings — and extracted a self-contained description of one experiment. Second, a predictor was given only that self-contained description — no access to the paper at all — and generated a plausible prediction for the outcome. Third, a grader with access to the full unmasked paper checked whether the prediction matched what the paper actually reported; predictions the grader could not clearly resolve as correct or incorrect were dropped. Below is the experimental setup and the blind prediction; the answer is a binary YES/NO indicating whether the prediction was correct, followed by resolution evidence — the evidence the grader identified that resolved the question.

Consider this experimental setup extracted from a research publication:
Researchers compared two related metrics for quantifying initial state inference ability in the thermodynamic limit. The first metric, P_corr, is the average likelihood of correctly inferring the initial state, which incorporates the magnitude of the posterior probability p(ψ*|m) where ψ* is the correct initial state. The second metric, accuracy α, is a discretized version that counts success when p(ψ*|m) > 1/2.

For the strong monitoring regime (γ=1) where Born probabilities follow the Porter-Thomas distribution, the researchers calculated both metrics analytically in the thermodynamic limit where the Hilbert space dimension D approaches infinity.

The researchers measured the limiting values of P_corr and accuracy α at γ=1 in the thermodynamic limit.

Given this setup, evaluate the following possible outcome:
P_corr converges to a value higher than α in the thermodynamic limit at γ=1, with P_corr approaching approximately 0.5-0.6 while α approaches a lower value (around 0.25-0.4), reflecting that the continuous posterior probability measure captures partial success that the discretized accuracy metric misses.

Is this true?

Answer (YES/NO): NO